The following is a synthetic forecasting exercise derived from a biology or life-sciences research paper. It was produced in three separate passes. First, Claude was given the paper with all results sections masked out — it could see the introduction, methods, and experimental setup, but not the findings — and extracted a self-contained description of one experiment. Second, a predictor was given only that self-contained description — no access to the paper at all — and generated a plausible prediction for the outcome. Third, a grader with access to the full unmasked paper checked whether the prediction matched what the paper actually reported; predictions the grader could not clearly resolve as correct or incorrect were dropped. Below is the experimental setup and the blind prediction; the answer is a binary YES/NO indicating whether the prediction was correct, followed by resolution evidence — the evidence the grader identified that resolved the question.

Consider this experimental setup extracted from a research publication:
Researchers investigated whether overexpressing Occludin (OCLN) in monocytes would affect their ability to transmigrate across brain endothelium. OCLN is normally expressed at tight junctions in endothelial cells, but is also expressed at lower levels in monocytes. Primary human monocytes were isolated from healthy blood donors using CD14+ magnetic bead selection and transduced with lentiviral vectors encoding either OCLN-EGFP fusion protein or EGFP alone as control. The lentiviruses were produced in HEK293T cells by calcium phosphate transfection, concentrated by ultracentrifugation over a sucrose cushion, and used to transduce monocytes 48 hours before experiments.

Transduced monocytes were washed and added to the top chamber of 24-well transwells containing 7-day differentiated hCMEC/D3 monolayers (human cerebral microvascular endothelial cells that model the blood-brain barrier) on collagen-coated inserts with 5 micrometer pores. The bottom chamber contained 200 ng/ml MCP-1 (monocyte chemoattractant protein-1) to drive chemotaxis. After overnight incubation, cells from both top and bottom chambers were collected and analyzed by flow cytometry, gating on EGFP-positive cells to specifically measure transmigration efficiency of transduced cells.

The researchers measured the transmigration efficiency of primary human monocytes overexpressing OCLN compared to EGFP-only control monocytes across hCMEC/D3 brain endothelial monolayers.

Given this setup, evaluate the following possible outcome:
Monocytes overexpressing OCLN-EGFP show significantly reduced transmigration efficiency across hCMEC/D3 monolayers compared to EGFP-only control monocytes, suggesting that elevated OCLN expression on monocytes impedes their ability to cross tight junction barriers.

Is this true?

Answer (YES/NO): NO